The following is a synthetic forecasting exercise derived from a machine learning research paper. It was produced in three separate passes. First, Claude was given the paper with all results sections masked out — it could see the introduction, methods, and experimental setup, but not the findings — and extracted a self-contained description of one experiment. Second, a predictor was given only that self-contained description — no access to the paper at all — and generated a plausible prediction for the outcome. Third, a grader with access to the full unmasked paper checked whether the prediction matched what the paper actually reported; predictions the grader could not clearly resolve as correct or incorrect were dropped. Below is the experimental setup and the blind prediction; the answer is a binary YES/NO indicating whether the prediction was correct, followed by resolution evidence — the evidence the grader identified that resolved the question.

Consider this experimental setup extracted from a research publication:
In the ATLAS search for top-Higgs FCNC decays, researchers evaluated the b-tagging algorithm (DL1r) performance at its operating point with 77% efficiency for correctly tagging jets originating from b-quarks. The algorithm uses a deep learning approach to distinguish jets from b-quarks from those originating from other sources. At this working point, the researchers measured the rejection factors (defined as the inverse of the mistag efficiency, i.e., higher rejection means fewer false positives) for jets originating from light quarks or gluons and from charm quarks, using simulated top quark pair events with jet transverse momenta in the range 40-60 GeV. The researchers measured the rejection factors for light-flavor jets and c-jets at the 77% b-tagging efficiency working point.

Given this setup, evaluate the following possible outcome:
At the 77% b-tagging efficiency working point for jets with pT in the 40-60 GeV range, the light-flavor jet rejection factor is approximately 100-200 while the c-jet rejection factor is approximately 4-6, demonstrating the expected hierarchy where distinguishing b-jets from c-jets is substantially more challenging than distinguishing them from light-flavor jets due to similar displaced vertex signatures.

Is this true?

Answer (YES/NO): NO